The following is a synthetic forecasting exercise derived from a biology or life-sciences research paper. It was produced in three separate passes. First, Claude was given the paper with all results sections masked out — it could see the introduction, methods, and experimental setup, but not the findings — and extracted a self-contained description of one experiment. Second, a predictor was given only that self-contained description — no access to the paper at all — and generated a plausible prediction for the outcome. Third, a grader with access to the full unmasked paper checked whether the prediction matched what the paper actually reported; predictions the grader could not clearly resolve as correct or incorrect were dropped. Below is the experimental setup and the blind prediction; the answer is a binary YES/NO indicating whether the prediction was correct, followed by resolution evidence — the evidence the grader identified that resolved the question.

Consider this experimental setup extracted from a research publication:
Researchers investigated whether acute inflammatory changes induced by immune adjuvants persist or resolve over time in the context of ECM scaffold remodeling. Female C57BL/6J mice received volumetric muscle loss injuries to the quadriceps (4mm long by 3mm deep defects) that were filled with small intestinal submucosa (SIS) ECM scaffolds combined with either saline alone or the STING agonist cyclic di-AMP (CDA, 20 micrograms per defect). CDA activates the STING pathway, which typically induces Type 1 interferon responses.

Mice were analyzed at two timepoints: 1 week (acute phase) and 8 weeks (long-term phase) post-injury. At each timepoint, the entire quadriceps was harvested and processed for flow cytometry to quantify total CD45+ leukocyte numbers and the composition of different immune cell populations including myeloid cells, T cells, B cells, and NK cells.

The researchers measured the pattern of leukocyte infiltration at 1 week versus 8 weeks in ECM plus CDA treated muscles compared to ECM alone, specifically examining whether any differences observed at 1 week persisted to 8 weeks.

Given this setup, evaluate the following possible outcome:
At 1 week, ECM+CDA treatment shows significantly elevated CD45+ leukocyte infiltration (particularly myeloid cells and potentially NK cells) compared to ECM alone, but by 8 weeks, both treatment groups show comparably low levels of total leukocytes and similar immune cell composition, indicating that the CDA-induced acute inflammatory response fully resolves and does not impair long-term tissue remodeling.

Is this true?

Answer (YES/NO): NO